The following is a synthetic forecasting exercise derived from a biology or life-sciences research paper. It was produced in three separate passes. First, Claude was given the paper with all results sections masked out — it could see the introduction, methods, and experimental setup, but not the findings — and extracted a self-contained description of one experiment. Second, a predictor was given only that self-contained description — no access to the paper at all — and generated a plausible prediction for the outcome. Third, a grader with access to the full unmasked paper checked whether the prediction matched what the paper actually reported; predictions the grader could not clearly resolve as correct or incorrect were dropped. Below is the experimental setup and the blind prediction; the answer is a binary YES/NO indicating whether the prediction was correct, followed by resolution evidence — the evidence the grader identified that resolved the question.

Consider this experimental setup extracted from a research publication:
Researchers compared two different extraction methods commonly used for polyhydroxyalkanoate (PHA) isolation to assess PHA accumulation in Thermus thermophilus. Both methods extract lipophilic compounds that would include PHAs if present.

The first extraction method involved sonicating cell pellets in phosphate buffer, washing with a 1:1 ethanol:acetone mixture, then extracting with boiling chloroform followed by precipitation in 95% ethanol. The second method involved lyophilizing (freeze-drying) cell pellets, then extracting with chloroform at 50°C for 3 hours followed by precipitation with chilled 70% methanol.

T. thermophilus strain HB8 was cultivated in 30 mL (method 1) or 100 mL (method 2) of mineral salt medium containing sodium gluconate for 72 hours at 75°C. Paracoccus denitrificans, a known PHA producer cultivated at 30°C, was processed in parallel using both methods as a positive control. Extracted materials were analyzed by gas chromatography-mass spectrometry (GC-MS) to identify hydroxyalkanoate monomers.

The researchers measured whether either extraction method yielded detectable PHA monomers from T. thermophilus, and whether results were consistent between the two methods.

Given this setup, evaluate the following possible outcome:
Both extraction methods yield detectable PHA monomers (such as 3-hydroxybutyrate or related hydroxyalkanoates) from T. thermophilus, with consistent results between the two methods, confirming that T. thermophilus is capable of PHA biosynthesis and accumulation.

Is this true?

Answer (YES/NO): NO